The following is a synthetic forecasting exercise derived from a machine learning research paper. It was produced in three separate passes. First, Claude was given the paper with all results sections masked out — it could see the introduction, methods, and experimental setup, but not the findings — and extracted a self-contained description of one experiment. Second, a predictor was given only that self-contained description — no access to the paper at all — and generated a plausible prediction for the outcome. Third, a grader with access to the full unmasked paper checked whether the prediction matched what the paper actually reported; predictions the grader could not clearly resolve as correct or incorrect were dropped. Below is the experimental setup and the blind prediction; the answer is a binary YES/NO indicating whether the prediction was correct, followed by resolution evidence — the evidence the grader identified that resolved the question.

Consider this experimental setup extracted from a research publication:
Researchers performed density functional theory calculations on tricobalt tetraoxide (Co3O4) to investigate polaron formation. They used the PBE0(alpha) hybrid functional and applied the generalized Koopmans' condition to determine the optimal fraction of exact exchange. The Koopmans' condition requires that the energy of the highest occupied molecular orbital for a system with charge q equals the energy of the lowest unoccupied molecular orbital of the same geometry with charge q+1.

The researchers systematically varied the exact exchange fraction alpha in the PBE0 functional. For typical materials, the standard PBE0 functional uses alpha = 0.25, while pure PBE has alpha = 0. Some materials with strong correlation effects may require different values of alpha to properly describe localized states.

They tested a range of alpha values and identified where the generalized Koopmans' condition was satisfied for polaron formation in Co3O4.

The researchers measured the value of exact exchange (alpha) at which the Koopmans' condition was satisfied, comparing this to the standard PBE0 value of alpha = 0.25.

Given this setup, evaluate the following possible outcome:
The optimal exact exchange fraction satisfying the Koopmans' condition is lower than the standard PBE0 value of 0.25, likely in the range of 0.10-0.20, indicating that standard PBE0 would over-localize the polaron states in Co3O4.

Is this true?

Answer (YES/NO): YES